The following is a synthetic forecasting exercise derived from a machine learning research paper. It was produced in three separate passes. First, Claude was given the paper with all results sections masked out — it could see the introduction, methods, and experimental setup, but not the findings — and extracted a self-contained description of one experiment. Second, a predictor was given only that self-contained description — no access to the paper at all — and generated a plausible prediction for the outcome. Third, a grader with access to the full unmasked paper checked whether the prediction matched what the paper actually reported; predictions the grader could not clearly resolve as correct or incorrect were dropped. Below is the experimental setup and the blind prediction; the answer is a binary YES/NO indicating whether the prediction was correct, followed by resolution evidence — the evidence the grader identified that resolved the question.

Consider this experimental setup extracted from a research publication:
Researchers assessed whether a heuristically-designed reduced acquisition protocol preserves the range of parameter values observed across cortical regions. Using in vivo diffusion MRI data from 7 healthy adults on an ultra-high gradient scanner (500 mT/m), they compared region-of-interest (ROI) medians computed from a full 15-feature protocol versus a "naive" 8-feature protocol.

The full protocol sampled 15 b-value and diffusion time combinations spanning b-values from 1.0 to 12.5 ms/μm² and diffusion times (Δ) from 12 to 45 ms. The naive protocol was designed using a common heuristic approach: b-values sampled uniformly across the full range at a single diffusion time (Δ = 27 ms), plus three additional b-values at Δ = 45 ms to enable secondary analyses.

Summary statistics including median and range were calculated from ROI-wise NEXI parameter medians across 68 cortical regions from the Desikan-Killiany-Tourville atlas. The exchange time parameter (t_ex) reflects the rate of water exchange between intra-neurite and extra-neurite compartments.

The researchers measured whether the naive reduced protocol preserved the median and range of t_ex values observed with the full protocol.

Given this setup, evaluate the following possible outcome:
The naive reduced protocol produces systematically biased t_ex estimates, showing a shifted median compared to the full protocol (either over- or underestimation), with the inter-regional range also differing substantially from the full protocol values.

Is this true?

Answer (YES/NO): YES